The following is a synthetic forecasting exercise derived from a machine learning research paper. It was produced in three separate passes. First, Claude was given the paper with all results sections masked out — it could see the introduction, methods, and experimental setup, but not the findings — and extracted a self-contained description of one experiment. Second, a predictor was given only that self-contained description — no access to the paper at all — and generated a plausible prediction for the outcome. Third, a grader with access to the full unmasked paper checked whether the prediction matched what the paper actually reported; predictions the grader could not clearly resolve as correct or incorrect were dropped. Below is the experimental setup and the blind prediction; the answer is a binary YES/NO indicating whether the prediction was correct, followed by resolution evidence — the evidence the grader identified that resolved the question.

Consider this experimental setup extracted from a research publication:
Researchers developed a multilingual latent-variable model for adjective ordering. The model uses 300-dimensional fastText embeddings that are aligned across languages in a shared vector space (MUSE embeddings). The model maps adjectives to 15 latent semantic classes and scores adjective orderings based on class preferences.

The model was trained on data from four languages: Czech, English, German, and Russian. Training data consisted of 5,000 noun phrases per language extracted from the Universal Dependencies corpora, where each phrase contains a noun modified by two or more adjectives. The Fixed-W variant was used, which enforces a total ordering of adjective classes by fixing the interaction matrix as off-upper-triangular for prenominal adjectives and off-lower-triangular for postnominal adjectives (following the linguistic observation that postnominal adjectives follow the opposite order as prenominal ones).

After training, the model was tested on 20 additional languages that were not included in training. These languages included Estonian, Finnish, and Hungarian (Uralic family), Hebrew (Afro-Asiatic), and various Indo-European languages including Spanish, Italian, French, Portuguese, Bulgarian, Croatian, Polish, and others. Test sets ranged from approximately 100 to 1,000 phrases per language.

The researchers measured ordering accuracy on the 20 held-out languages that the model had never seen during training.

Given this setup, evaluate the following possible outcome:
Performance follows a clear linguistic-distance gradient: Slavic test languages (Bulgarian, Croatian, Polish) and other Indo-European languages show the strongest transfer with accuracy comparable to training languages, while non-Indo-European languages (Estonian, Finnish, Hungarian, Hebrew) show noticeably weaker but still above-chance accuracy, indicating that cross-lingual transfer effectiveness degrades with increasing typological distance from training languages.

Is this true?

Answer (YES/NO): NO